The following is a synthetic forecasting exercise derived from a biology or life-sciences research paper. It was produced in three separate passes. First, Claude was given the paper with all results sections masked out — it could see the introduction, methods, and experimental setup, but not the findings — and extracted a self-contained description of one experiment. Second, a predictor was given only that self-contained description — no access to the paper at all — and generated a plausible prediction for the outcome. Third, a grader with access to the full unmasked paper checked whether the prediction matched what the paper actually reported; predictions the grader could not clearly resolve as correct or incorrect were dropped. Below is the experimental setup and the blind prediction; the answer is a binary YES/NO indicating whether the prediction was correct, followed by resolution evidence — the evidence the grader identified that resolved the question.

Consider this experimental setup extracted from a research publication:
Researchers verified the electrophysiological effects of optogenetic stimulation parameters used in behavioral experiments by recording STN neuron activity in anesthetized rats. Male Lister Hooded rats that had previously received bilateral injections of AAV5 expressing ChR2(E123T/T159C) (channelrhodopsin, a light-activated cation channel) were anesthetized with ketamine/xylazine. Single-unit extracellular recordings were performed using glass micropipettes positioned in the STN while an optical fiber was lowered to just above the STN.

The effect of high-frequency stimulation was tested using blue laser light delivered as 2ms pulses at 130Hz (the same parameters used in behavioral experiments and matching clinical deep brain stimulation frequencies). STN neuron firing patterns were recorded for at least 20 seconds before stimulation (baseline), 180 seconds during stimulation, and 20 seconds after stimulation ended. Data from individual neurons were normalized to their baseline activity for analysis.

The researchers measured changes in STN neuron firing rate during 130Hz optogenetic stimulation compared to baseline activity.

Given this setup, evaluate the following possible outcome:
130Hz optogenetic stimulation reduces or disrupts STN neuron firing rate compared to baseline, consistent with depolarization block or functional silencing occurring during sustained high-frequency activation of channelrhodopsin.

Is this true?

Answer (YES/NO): NO